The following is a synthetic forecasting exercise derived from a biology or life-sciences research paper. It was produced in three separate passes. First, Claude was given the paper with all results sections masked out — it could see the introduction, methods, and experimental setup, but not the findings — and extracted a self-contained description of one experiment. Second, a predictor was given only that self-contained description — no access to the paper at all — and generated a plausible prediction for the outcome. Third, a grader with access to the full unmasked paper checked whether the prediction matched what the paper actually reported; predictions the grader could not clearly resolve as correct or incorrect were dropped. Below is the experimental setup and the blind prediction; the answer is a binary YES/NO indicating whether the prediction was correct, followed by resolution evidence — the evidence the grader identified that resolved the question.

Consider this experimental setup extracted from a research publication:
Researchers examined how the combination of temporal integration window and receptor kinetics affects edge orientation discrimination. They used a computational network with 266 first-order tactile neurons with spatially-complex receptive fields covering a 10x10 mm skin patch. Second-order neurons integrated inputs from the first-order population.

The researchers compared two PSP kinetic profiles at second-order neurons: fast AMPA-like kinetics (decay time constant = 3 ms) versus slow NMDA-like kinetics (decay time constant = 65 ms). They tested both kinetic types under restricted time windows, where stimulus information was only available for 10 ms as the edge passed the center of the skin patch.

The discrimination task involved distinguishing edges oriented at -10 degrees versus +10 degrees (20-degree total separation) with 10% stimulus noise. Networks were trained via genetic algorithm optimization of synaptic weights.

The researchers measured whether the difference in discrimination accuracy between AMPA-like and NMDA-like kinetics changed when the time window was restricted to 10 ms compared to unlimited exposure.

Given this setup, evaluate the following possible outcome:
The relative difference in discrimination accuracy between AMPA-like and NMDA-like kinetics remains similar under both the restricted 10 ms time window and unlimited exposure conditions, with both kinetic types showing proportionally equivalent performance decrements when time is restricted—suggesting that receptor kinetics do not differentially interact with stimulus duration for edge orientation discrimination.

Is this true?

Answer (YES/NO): NO